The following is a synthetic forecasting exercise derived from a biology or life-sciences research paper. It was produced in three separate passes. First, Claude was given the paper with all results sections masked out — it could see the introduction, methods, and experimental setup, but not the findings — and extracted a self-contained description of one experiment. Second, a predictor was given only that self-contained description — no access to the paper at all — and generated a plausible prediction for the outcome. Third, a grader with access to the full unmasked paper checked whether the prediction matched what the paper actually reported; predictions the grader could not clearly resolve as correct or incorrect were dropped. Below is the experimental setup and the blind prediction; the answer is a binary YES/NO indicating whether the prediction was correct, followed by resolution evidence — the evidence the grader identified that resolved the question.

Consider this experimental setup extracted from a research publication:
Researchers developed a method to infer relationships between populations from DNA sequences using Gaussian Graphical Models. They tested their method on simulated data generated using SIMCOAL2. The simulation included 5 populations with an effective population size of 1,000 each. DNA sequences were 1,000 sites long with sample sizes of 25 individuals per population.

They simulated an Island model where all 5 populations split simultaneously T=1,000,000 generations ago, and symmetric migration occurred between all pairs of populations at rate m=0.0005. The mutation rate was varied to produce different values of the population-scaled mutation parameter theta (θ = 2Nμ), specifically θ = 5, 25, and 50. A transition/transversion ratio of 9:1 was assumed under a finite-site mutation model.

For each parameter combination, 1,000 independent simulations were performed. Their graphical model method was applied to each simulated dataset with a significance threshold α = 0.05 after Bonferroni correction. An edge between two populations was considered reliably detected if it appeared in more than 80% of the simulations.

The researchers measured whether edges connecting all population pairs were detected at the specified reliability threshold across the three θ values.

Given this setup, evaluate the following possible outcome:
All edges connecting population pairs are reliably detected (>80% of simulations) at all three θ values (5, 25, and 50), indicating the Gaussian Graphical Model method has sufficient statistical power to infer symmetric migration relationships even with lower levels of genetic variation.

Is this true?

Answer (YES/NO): NO